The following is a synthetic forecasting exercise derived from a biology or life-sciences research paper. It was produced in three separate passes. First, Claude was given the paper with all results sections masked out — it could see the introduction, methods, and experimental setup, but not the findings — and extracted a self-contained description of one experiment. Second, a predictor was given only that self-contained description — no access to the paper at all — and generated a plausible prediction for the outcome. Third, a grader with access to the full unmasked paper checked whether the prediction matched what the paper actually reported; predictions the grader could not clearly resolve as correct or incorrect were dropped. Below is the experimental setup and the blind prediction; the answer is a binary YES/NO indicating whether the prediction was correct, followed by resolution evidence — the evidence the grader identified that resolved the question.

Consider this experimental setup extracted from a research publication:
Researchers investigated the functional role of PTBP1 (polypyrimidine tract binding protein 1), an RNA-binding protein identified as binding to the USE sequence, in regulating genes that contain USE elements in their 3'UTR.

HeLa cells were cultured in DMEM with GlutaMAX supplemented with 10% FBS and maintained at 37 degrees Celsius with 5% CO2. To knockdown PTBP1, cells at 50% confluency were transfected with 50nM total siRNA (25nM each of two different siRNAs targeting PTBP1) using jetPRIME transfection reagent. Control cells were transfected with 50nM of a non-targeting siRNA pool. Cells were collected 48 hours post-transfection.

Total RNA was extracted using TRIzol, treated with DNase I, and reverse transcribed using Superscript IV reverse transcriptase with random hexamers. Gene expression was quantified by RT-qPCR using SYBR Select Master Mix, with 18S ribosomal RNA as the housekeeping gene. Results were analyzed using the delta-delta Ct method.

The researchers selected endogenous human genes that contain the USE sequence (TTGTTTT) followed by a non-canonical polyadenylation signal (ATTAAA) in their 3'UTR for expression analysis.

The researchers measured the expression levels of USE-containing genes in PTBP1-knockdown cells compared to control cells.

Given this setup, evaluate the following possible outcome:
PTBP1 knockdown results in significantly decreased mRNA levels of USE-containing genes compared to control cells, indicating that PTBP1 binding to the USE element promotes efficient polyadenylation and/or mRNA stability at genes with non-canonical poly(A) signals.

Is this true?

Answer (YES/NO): NO